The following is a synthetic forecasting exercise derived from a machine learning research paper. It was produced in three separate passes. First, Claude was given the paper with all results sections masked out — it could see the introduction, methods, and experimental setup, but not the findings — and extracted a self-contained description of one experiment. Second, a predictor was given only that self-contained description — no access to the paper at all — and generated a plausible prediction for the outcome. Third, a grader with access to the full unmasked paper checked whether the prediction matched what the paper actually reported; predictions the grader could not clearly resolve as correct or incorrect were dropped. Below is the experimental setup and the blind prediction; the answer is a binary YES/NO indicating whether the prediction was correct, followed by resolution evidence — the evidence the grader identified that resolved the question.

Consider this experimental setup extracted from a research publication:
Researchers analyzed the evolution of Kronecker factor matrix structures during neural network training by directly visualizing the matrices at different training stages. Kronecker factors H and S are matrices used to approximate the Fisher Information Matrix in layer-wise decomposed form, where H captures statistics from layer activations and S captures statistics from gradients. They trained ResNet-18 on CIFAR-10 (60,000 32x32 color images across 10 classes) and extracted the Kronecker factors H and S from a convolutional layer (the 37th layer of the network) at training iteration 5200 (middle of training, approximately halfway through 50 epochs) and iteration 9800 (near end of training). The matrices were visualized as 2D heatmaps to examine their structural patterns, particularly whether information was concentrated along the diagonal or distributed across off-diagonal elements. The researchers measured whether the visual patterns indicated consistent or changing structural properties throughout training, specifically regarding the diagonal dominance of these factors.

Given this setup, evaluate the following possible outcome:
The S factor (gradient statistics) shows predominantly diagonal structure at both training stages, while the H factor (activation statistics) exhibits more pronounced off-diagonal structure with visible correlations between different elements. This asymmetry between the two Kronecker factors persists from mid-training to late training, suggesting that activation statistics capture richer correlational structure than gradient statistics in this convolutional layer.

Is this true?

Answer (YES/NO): NO